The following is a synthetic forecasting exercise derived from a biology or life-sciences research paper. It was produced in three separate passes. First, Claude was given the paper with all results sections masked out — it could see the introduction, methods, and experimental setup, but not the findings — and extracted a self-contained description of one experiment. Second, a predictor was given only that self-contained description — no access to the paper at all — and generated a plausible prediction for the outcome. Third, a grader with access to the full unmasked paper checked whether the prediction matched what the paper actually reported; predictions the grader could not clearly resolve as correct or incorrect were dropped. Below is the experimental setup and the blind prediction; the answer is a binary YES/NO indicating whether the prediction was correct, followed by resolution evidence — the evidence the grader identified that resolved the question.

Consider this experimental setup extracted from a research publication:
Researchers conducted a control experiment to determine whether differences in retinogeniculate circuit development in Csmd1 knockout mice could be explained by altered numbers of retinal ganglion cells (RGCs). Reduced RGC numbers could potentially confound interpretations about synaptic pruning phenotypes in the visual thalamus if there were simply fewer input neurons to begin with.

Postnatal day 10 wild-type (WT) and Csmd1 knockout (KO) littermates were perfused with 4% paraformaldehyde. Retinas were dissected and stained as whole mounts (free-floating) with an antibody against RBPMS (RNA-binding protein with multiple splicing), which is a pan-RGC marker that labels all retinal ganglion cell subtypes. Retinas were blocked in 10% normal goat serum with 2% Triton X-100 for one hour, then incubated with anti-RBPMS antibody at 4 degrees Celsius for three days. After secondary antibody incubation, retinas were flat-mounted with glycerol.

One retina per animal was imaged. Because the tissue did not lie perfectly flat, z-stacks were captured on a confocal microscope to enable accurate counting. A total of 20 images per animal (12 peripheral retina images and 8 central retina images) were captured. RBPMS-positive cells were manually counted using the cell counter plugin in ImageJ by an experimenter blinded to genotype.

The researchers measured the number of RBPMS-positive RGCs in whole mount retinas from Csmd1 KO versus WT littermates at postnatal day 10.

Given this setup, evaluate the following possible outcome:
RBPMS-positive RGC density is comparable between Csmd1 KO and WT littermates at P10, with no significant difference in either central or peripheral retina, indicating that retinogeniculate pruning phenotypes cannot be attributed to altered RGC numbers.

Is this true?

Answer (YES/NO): NO